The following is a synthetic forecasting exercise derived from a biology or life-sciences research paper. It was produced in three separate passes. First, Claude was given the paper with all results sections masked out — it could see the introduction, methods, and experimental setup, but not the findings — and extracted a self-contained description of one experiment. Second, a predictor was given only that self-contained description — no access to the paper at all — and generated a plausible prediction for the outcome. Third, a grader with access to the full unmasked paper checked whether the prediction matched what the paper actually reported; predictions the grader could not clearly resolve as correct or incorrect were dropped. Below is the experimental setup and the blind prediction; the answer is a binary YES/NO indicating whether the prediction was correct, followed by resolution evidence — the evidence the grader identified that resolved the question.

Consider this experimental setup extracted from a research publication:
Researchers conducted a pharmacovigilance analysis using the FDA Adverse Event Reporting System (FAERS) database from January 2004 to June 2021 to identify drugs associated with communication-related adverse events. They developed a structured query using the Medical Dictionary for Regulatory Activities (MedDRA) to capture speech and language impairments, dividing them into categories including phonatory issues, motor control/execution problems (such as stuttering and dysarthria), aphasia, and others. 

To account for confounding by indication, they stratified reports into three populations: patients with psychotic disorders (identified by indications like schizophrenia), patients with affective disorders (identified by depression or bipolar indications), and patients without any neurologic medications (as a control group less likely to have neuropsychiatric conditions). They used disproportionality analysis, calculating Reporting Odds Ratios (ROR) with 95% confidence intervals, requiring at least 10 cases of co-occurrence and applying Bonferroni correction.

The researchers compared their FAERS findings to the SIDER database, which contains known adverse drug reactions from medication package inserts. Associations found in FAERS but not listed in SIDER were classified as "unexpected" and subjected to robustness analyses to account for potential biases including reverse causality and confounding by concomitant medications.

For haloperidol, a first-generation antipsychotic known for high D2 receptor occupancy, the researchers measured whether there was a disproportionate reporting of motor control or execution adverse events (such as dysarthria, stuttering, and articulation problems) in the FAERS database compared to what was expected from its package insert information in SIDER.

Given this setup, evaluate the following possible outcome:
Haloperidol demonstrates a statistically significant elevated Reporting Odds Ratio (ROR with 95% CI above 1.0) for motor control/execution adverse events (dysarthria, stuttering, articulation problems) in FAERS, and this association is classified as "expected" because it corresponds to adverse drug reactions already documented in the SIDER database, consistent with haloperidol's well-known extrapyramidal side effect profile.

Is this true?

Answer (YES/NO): NO